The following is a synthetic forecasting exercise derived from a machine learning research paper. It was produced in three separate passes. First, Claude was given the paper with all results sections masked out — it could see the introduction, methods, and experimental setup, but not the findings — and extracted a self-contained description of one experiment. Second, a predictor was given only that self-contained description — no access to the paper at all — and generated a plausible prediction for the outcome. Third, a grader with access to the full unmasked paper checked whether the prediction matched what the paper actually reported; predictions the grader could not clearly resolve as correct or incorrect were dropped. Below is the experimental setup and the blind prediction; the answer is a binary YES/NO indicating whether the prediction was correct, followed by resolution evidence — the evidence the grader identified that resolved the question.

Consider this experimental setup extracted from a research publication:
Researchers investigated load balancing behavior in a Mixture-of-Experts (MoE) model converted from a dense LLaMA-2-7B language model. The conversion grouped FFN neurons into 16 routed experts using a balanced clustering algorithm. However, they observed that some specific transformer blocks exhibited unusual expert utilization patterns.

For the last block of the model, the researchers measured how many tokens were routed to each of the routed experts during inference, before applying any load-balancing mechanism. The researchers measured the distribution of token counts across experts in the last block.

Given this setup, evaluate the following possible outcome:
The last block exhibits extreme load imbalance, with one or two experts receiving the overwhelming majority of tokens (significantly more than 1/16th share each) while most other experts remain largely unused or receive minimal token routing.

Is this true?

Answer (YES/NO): YES